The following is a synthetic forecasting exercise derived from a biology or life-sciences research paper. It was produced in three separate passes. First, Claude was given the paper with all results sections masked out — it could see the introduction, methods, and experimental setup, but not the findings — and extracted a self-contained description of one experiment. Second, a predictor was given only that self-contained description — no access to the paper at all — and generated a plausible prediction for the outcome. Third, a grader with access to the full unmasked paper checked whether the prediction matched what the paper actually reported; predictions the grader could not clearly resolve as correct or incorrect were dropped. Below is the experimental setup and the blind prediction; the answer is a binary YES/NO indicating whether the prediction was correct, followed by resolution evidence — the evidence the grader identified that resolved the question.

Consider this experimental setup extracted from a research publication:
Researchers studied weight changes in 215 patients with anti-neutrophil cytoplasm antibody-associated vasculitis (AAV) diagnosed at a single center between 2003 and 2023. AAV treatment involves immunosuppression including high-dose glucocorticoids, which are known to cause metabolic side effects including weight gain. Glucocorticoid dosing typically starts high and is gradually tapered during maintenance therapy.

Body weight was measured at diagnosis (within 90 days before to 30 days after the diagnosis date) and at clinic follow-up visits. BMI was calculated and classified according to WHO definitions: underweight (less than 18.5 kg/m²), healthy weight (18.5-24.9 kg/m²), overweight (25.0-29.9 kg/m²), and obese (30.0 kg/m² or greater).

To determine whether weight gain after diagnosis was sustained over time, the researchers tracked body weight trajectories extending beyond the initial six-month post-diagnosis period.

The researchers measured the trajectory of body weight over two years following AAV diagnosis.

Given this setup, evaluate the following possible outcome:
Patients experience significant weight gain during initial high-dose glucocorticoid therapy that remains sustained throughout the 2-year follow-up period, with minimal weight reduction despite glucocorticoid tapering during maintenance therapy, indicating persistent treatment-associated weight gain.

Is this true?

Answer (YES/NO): YES